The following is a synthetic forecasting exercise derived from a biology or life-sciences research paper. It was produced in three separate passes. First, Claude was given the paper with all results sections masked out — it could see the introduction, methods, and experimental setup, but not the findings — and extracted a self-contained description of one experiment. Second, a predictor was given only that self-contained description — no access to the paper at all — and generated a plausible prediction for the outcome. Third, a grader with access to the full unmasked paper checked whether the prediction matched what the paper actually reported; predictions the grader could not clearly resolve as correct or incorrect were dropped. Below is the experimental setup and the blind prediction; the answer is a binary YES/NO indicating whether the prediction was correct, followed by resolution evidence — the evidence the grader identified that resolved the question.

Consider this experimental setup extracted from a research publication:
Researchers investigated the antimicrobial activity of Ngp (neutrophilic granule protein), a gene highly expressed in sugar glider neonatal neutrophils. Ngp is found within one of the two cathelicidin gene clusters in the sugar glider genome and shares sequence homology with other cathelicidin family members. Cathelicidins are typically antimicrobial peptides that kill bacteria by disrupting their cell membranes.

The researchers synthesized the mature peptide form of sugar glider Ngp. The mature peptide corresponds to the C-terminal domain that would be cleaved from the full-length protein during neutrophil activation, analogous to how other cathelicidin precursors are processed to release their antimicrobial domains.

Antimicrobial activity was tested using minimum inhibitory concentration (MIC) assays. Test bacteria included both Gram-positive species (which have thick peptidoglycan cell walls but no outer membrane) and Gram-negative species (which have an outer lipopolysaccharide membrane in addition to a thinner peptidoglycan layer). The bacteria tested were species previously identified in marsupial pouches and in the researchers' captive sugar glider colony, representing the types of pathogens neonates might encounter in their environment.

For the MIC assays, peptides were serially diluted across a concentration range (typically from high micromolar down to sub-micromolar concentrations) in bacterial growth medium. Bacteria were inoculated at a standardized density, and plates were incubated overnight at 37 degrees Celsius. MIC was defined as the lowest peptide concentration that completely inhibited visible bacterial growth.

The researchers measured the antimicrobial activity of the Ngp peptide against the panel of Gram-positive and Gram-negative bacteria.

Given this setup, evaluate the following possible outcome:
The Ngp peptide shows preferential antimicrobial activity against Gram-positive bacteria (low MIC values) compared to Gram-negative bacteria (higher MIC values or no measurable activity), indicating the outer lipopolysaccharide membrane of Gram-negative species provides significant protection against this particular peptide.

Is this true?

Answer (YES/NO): NO